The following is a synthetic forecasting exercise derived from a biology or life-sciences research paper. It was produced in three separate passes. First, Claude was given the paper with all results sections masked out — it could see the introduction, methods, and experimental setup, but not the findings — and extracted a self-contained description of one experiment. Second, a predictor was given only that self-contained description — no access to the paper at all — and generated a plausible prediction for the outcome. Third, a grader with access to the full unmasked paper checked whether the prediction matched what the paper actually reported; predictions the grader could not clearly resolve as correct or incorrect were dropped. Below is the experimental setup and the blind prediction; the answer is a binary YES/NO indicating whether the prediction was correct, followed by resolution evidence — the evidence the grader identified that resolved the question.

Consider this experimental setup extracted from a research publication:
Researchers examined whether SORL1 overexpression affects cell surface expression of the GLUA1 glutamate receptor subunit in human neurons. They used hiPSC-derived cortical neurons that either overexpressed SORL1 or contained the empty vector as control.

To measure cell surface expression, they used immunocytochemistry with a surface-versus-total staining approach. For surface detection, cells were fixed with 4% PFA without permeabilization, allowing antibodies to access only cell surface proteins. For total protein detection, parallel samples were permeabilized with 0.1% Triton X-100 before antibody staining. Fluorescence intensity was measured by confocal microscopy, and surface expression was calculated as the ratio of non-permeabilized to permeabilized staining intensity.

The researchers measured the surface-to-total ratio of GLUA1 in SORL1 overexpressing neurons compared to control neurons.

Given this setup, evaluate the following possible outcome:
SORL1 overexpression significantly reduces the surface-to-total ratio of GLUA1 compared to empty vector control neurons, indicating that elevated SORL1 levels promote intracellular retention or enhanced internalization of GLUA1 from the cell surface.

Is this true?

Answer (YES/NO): NO